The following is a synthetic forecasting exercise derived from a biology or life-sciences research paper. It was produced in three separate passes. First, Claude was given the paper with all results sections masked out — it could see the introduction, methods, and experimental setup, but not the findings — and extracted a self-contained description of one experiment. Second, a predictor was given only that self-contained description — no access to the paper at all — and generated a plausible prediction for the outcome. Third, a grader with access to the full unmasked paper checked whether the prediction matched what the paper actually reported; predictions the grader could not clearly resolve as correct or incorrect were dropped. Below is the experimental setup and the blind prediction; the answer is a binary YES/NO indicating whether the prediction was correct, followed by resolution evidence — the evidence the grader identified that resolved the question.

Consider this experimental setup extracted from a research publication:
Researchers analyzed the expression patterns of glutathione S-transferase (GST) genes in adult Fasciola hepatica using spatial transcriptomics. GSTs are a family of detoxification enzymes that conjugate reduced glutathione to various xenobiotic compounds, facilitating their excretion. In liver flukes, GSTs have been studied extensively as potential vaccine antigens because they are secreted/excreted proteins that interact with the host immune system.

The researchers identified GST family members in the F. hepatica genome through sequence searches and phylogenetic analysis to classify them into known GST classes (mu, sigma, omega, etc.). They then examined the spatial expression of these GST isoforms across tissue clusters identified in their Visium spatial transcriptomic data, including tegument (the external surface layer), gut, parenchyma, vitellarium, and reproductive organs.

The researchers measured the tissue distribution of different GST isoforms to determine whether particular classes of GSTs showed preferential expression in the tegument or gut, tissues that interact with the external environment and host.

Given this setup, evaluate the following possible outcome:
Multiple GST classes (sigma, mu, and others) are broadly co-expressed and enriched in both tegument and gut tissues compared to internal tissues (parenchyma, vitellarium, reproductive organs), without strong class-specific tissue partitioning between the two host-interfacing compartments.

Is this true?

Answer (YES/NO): NO